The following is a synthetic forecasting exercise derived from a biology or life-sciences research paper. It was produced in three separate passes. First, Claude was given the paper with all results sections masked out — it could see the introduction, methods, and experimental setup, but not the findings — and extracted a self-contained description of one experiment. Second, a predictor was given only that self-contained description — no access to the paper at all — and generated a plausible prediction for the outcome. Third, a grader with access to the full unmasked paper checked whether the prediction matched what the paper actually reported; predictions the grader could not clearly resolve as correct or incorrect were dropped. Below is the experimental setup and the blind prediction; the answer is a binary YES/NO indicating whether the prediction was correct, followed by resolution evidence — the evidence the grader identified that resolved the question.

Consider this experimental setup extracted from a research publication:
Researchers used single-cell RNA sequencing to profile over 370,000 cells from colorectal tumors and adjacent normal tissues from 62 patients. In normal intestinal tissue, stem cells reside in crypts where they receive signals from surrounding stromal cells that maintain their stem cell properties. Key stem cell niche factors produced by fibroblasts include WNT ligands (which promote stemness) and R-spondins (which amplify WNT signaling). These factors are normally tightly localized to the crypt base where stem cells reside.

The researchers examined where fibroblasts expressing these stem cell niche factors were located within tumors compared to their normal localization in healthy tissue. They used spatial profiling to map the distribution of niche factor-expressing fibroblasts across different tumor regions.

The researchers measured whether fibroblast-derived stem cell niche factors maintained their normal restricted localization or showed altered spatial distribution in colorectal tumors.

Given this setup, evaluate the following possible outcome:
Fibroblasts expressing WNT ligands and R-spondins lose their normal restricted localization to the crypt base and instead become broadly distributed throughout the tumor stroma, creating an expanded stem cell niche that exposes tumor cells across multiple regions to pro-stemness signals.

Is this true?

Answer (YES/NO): YES